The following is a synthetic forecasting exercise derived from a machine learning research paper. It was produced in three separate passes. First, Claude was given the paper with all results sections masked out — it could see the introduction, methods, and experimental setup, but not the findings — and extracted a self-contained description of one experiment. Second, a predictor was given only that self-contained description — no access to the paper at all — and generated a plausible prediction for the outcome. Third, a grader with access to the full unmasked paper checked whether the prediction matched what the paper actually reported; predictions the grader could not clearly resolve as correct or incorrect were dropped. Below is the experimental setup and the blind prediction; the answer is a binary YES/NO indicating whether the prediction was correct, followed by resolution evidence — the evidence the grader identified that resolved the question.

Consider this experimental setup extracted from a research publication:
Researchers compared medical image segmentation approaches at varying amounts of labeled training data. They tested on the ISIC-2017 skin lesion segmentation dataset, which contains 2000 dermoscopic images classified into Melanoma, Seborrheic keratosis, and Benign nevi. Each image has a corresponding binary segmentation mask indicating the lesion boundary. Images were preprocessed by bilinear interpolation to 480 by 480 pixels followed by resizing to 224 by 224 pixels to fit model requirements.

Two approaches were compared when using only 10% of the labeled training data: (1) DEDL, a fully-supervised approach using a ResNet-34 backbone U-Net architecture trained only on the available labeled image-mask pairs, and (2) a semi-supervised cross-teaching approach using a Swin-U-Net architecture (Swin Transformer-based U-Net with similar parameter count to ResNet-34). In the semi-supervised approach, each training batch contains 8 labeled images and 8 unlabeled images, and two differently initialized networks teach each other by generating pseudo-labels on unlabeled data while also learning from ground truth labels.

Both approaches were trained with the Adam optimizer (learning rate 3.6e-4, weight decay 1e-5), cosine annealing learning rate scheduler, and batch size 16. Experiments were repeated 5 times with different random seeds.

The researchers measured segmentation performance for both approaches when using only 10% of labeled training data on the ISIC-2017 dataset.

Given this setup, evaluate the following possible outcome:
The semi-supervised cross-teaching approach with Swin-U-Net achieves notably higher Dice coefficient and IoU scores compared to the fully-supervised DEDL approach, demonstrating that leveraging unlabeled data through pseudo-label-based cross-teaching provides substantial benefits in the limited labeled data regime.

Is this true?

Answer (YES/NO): NO